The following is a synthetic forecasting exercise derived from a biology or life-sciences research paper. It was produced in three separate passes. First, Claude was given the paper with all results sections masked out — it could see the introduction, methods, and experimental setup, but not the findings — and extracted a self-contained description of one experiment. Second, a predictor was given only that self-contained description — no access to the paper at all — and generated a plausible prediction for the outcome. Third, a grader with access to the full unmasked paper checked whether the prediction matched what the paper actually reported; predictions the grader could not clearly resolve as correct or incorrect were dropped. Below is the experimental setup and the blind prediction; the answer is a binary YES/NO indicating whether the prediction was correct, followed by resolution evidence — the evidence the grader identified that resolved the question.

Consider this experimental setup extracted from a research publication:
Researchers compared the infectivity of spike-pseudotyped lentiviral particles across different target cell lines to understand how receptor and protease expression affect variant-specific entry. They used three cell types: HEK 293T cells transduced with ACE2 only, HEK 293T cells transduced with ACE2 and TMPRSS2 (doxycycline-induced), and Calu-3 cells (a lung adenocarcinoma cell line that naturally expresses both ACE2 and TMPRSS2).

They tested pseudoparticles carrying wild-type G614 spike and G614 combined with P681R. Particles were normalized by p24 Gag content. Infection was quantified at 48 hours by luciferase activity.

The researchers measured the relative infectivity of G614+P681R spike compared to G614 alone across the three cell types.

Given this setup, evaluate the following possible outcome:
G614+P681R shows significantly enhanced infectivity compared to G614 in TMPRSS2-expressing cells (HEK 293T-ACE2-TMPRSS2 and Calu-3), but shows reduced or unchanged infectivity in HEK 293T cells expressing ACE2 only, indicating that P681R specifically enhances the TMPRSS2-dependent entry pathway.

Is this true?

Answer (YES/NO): NO